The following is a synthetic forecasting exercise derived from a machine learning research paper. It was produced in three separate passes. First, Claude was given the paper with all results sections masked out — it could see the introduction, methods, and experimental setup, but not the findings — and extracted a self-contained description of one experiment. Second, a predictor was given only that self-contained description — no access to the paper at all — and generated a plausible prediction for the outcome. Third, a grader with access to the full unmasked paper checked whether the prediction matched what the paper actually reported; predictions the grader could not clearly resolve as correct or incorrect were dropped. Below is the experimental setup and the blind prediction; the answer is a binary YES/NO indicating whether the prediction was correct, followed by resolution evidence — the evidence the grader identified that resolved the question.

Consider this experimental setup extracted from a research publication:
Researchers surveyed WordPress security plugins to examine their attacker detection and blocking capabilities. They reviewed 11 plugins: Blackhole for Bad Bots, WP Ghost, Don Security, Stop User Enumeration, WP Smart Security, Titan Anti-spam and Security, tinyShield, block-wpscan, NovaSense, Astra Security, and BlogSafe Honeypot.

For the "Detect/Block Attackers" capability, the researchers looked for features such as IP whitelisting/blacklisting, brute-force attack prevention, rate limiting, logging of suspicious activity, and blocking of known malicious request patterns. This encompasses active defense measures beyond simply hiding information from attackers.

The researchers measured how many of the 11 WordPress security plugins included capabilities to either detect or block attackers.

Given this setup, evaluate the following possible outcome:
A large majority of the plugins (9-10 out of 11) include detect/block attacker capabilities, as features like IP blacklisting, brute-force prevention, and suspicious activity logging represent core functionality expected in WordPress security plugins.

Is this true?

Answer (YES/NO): YES